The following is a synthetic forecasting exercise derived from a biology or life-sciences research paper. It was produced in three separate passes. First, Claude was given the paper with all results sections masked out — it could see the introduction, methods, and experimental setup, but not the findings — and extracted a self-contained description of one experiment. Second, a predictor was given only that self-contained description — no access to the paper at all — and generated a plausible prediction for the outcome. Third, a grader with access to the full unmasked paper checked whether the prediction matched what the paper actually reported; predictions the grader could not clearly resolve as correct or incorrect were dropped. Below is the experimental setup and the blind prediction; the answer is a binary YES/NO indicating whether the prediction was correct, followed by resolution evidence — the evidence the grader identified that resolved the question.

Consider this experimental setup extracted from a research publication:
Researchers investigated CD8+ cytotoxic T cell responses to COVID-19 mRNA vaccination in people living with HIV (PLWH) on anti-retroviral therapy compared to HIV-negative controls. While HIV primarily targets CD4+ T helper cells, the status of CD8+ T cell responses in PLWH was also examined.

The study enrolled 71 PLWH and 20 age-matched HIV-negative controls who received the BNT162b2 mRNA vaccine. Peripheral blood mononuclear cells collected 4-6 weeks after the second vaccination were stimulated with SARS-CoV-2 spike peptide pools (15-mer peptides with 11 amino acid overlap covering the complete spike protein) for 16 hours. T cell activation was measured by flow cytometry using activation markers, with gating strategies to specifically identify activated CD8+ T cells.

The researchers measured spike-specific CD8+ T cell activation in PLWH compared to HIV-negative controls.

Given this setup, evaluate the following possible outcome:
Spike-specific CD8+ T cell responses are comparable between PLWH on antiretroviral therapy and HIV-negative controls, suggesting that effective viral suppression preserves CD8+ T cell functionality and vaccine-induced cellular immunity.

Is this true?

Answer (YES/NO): NO